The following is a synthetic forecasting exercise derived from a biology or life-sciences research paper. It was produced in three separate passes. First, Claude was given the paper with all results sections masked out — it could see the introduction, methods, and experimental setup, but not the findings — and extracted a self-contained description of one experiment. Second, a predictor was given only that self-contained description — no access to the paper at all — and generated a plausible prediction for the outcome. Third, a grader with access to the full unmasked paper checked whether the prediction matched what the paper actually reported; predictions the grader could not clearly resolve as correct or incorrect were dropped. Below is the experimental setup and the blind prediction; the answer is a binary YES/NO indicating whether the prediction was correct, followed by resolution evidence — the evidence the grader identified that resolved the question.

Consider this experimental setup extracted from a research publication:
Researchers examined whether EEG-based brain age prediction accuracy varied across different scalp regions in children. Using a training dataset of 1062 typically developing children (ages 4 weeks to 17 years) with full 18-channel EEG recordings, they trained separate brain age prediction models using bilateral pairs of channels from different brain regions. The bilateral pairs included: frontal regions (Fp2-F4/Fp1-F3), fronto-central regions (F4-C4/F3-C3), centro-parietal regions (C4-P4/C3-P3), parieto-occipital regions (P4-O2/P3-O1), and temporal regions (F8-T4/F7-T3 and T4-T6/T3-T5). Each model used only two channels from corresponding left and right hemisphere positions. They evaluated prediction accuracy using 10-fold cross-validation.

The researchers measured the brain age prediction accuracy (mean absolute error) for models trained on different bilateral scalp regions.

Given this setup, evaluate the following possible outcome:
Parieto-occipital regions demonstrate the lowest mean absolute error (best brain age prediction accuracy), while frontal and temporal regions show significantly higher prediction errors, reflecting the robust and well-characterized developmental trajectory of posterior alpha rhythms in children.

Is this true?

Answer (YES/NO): NO